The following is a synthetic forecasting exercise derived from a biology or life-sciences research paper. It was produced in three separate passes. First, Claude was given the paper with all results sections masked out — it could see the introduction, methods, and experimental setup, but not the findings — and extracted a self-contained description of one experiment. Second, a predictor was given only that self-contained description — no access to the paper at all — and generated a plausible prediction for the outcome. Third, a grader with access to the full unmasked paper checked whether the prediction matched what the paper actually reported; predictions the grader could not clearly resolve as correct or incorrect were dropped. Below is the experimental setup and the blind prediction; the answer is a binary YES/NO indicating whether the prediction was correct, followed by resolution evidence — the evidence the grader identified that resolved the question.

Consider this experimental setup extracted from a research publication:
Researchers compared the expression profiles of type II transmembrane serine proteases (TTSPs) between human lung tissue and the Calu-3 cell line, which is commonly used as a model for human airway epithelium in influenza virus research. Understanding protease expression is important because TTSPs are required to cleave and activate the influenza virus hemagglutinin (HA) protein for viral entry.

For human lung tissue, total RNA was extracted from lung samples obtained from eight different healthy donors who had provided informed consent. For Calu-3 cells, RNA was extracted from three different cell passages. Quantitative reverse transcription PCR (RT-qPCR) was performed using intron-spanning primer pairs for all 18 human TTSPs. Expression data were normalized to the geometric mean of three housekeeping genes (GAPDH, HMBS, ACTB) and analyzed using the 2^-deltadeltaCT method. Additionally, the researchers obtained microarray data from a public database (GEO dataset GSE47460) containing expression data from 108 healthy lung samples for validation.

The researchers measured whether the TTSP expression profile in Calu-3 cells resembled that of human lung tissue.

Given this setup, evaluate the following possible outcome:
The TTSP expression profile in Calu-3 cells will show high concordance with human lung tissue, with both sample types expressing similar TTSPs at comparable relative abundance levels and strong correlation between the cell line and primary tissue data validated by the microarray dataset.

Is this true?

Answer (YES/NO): NO